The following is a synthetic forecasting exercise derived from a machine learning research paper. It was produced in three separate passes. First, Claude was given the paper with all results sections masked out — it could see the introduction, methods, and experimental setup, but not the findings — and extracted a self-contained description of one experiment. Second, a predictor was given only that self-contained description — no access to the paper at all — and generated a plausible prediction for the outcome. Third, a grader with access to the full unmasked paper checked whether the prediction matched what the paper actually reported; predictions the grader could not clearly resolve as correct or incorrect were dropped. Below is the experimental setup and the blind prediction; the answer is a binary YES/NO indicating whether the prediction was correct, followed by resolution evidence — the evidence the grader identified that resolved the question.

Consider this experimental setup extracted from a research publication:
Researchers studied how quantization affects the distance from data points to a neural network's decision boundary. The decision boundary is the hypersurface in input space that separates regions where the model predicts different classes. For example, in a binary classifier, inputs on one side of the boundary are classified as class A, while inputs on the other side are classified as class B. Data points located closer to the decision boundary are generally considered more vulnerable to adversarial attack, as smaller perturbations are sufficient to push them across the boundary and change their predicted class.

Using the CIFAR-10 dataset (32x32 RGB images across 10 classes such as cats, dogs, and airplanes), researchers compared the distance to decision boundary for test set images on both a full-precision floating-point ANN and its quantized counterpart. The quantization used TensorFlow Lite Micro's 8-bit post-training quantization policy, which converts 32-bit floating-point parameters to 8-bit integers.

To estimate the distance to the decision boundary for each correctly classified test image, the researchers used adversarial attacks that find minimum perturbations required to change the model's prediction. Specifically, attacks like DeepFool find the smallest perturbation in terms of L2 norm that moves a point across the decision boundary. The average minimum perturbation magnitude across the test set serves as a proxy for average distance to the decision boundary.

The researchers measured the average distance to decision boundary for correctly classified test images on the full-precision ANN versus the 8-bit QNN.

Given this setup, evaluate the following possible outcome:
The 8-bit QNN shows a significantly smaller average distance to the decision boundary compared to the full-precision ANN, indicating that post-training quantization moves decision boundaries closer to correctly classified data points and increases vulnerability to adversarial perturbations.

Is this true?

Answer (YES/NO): NO